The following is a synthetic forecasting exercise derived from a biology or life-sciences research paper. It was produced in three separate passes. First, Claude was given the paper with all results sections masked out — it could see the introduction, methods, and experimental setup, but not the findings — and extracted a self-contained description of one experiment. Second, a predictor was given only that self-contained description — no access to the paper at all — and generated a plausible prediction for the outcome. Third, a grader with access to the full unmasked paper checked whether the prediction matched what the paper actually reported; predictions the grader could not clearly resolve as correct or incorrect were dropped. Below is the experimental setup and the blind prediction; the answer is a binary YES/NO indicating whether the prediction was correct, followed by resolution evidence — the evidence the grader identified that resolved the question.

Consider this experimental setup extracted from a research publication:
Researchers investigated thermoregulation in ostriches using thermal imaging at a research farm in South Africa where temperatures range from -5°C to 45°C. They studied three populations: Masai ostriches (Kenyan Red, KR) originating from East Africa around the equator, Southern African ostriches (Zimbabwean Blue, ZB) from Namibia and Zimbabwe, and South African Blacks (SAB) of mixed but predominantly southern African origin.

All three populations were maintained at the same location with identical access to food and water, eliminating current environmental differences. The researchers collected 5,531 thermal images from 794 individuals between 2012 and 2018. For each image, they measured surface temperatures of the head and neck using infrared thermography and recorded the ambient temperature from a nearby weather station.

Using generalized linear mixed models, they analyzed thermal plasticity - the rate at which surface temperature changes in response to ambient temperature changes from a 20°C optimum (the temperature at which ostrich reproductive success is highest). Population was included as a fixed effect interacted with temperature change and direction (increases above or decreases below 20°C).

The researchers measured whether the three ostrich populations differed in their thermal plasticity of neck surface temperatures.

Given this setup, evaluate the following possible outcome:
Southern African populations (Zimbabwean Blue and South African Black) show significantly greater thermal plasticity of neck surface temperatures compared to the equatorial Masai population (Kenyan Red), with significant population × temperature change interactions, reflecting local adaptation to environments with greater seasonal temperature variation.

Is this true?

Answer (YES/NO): NO